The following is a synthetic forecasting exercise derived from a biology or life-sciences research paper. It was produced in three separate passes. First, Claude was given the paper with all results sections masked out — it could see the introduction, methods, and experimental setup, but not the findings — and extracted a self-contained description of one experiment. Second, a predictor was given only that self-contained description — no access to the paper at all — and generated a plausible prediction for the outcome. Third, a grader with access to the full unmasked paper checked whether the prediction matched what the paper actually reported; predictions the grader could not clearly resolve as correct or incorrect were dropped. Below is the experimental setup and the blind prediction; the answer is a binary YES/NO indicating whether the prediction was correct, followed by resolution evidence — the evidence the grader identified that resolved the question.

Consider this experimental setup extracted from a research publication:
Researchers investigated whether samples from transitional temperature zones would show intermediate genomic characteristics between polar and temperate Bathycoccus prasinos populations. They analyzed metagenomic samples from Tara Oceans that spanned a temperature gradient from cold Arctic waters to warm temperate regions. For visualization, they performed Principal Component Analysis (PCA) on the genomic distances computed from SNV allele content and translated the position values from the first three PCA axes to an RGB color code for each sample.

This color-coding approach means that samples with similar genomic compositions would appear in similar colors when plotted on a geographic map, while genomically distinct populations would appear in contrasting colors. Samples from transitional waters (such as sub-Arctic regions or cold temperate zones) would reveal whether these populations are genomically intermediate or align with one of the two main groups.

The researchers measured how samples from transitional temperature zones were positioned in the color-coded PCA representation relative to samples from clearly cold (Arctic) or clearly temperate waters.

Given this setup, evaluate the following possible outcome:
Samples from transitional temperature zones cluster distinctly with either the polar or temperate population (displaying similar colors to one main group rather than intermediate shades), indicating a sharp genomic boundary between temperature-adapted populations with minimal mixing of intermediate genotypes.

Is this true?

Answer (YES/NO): NO